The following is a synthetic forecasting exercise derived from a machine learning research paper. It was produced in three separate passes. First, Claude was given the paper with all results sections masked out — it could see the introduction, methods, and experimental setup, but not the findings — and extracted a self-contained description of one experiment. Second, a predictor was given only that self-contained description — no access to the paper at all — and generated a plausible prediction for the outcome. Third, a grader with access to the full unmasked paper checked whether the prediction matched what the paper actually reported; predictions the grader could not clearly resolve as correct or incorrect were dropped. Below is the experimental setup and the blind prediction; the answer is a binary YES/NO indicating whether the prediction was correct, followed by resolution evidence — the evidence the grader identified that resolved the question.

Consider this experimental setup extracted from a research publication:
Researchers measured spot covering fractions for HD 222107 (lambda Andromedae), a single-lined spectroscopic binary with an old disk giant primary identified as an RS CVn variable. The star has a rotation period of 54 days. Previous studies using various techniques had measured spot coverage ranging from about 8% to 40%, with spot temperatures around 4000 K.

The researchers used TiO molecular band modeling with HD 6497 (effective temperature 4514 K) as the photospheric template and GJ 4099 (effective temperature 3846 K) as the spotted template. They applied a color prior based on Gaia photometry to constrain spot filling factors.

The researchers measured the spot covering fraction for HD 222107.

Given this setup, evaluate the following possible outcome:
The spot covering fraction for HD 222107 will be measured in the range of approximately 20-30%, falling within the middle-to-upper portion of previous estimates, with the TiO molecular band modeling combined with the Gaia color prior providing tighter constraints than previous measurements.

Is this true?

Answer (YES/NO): NO